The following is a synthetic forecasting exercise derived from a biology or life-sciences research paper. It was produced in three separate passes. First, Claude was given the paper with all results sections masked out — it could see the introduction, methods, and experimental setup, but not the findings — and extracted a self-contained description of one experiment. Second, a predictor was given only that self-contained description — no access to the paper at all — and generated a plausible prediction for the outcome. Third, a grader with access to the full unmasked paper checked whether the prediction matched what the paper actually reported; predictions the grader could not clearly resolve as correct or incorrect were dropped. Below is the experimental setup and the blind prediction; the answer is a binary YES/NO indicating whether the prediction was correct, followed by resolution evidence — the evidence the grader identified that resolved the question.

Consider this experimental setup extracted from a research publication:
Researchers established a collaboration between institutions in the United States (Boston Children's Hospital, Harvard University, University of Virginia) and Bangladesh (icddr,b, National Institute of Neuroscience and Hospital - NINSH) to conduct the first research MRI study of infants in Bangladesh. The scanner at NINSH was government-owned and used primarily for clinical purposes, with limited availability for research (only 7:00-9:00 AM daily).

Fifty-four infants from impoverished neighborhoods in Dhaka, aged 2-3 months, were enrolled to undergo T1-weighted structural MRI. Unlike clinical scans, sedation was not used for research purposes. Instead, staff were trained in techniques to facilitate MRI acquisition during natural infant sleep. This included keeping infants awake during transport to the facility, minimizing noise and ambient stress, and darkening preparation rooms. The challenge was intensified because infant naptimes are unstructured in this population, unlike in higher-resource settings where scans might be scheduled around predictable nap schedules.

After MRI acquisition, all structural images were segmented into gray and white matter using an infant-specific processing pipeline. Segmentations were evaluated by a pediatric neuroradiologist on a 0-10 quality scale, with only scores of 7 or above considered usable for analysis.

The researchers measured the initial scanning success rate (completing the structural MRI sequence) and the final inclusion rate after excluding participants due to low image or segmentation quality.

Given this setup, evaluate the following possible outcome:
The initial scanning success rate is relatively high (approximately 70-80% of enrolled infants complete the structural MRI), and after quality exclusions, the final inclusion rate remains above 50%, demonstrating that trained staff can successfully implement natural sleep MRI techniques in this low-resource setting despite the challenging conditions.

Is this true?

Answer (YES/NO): NO